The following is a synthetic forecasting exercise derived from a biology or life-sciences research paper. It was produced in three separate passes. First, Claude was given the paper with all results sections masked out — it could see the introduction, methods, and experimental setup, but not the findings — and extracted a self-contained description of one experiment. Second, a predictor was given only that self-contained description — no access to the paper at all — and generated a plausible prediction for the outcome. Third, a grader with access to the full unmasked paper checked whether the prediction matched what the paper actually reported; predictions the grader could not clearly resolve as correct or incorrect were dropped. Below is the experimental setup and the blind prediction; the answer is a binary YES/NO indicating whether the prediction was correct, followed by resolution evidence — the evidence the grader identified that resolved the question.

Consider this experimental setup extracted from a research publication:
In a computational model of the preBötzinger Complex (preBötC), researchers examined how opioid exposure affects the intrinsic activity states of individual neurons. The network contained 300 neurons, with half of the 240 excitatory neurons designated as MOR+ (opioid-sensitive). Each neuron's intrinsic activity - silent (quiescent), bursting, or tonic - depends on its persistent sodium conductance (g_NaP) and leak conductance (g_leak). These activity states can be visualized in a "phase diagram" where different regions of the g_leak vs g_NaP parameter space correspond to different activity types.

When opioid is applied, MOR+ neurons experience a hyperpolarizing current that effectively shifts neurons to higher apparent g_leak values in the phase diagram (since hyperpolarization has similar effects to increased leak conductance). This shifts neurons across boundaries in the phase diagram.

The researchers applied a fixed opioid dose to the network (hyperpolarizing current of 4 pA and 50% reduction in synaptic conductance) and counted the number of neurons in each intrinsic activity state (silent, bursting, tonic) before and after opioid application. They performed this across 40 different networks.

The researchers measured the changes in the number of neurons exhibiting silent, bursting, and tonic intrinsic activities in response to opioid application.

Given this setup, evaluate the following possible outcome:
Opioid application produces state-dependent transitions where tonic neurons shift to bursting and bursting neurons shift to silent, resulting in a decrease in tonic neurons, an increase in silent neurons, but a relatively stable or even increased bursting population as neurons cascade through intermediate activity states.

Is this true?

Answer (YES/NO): NO